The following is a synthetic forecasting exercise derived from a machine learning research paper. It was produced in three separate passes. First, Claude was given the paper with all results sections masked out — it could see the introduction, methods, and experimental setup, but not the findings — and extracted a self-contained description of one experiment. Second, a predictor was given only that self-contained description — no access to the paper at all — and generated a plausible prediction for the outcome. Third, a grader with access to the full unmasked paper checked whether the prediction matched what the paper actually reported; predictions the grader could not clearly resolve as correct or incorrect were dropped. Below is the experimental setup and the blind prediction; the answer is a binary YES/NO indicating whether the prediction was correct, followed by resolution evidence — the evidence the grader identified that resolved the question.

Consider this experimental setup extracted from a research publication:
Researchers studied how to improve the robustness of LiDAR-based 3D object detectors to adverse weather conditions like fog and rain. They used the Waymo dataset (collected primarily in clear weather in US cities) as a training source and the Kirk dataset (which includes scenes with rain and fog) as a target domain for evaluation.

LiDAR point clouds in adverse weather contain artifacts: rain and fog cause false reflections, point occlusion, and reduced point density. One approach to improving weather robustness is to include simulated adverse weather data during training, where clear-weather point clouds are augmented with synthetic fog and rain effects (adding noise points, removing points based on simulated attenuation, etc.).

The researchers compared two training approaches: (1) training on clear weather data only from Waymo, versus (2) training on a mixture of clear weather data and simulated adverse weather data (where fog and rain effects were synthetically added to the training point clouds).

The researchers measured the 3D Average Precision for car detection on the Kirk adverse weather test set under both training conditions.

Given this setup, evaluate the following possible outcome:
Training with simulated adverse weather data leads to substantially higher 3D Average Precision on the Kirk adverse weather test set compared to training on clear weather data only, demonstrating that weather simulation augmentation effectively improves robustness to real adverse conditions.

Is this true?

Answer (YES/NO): NO